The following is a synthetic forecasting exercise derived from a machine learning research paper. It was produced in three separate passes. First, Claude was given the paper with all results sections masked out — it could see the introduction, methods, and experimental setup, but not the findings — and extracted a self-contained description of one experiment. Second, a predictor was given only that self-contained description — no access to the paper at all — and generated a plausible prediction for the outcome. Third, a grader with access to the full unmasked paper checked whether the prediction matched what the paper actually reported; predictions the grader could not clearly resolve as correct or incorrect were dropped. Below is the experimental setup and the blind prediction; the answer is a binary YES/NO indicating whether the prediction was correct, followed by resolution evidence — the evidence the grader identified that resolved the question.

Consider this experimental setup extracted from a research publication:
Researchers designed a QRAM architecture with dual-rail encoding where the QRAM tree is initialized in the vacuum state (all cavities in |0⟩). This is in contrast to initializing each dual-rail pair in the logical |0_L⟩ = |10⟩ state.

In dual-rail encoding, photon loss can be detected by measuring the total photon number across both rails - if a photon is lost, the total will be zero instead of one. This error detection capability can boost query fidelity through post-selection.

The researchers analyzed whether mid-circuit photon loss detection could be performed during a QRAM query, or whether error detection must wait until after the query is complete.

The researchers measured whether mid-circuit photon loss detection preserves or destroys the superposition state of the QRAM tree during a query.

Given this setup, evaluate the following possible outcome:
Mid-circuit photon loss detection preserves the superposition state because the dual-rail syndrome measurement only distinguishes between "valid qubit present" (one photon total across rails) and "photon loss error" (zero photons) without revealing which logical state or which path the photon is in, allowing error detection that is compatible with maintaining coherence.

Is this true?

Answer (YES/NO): NO